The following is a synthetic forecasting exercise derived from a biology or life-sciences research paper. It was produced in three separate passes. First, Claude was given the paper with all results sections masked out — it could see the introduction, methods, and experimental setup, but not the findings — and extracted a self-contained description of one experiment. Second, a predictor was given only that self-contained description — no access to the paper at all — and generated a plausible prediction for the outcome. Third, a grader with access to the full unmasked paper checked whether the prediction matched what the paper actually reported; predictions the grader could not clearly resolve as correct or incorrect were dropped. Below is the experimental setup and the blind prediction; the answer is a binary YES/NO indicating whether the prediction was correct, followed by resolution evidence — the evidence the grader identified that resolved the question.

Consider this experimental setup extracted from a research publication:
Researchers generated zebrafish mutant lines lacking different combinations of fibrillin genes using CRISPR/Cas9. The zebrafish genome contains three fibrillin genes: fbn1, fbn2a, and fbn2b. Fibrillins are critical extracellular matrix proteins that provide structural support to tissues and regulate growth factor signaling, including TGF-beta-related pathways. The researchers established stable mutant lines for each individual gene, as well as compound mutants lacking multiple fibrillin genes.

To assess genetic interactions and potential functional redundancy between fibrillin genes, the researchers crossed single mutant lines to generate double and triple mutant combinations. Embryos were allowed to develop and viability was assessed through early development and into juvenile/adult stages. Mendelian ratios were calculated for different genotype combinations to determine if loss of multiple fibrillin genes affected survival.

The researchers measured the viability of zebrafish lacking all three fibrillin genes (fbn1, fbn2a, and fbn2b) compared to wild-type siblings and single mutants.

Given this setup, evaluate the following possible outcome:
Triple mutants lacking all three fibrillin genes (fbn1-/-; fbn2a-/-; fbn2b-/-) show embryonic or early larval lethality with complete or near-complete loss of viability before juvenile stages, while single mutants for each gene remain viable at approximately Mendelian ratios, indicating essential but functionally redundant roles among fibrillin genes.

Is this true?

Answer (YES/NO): NO